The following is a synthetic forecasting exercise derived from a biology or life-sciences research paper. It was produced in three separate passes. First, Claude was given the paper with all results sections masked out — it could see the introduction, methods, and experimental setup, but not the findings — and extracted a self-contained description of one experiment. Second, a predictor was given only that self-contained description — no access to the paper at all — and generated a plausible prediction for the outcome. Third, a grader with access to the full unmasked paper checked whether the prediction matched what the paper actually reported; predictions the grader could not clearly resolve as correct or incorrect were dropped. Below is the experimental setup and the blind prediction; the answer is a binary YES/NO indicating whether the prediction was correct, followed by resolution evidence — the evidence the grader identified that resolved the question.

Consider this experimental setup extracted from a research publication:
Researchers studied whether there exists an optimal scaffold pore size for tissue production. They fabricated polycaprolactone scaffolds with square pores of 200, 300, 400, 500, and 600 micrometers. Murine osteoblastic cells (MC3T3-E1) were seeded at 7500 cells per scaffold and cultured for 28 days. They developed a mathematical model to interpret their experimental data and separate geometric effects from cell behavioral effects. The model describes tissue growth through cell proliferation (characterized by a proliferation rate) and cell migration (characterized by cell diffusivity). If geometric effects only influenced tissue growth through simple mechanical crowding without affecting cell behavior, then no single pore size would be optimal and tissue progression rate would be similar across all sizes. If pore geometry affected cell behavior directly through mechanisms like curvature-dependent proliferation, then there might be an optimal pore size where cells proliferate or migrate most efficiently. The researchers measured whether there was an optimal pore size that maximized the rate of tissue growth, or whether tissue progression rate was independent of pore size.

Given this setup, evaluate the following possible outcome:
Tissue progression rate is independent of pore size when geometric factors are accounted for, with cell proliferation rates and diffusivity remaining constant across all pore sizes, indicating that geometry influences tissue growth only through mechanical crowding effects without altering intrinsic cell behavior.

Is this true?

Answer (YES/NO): YES